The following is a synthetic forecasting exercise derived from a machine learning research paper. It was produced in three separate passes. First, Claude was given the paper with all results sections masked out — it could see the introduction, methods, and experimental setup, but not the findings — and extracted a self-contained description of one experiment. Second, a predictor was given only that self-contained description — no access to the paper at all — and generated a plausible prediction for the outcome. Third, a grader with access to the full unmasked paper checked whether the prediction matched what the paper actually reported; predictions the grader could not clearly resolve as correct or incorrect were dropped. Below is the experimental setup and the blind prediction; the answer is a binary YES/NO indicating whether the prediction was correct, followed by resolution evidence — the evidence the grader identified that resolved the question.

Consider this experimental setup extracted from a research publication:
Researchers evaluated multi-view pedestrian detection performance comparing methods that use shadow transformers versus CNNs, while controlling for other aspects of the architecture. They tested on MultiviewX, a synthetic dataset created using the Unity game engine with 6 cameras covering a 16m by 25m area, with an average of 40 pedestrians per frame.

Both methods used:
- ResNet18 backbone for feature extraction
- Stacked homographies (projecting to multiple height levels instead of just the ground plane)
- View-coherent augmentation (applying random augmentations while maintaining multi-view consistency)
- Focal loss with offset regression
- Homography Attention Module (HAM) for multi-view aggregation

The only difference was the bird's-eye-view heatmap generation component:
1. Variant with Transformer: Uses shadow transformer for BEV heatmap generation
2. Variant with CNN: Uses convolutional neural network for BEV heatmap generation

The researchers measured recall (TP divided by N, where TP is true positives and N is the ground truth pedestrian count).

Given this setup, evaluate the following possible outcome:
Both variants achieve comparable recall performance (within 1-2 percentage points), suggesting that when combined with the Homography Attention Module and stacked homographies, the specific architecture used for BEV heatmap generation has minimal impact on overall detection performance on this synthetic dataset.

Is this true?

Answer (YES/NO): YES